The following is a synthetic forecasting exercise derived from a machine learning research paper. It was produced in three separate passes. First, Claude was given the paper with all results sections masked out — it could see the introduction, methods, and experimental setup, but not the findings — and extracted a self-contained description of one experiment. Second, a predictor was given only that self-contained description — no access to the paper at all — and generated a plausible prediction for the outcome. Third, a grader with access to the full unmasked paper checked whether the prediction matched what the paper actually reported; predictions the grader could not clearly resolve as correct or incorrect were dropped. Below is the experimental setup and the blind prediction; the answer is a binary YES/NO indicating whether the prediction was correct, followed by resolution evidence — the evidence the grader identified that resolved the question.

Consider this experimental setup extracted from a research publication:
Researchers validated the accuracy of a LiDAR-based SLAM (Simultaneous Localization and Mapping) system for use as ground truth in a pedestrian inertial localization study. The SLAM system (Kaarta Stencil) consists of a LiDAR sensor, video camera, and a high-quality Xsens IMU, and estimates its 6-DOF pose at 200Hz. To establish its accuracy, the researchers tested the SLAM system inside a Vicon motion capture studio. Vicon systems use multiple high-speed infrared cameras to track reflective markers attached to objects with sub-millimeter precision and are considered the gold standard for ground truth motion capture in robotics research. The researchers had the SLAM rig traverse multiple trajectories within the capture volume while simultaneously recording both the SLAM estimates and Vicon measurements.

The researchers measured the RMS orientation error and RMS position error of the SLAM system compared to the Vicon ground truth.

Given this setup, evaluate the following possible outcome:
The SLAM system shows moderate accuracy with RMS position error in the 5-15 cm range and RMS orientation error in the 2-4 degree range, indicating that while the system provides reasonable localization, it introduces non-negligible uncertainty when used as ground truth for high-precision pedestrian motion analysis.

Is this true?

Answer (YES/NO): NO